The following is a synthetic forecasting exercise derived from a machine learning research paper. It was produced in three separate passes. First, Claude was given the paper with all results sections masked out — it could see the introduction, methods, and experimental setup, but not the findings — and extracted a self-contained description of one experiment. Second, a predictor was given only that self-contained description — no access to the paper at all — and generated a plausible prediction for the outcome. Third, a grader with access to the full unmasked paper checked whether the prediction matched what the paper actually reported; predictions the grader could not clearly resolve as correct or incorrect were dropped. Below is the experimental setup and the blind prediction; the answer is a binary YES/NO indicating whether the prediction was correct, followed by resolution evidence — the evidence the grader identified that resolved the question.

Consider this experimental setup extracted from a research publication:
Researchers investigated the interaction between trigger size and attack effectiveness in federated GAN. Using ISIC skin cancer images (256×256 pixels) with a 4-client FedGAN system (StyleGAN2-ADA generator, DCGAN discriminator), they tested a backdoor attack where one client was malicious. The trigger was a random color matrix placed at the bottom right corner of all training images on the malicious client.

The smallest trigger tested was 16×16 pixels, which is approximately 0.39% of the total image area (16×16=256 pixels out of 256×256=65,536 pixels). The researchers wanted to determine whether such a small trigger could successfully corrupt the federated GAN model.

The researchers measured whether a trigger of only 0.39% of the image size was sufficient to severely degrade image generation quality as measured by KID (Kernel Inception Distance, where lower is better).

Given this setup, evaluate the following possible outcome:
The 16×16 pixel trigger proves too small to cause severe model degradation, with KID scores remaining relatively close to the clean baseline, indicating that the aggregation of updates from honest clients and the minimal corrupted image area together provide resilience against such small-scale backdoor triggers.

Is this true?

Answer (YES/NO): NO